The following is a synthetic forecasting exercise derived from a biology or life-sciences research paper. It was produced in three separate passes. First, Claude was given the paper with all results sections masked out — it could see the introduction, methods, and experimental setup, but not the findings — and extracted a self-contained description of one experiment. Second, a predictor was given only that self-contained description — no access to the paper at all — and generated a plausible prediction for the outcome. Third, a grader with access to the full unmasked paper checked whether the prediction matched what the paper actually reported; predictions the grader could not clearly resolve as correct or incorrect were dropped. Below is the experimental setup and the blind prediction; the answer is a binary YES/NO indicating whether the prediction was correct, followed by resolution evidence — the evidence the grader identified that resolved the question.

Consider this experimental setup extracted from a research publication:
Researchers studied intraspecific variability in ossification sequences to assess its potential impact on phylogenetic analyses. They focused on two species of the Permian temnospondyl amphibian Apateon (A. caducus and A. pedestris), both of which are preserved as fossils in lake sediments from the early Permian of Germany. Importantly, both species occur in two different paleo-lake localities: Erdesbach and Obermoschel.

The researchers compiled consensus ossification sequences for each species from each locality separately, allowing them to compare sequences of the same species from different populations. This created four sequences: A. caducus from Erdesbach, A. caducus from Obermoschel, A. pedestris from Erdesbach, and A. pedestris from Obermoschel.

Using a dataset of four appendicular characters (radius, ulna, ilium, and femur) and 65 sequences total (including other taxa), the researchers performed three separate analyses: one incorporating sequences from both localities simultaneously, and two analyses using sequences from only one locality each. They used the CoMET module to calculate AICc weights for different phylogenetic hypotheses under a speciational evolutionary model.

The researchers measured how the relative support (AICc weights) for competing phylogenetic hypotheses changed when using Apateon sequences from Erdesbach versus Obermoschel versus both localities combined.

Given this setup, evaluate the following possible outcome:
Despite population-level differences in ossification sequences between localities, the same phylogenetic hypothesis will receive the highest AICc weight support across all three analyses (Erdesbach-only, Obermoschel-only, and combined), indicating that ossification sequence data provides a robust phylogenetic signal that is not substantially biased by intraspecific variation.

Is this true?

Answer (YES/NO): YES